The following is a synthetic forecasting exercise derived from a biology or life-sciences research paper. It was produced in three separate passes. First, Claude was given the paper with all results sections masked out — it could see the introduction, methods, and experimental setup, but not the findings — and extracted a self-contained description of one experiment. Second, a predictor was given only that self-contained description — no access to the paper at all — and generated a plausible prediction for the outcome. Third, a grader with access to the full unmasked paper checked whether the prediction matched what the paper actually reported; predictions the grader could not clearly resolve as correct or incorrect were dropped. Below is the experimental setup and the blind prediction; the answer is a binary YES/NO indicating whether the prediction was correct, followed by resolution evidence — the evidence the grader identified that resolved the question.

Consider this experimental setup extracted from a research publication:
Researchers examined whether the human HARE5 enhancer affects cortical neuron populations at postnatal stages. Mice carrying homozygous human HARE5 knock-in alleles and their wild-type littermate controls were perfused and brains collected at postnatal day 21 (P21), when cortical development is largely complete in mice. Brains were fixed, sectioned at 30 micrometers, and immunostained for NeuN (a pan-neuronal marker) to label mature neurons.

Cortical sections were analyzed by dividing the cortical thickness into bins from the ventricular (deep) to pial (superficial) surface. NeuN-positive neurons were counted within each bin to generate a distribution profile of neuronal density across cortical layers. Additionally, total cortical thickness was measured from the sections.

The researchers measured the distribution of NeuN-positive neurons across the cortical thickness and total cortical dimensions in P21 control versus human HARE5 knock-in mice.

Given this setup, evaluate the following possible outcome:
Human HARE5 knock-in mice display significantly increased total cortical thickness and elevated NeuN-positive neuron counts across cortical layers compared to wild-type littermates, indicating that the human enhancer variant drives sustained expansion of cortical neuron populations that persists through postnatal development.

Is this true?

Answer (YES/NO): NO